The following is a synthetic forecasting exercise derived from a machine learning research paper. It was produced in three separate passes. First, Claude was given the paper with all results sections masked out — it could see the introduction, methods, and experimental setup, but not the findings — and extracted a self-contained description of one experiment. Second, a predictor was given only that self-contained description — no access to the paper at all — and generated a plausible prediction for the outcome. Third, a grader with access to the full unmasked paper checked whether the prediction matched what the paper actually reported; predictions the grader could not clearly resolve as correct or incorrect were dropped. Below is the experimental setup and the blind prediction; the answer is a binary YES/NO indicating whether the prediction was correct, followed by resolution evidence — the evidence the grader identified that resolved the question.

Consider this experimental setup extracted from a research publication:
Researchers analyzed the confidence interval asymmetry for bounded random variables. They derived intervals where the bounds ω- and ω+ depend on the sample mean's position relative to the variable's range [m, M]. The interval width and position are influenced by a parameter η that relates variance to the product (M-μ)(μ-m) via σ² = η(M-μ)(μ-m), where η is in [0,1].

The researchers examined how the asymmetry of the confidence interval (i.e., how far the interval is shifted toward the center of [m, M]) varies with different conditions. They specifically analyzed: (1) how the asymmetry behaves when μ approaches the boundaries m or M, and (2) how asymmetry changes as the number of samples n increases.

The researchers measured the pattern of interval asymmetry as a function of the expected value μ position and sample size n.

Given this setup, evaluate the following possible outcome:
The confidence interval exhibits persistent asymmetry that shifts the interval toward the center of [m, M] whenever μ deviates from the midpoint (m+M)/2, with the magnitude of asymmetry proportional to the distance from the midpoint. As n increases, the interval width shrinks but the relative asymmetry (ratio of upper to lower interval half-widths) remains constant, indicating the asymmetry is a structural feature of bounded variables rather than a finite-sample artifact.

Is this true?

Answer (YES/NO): NO